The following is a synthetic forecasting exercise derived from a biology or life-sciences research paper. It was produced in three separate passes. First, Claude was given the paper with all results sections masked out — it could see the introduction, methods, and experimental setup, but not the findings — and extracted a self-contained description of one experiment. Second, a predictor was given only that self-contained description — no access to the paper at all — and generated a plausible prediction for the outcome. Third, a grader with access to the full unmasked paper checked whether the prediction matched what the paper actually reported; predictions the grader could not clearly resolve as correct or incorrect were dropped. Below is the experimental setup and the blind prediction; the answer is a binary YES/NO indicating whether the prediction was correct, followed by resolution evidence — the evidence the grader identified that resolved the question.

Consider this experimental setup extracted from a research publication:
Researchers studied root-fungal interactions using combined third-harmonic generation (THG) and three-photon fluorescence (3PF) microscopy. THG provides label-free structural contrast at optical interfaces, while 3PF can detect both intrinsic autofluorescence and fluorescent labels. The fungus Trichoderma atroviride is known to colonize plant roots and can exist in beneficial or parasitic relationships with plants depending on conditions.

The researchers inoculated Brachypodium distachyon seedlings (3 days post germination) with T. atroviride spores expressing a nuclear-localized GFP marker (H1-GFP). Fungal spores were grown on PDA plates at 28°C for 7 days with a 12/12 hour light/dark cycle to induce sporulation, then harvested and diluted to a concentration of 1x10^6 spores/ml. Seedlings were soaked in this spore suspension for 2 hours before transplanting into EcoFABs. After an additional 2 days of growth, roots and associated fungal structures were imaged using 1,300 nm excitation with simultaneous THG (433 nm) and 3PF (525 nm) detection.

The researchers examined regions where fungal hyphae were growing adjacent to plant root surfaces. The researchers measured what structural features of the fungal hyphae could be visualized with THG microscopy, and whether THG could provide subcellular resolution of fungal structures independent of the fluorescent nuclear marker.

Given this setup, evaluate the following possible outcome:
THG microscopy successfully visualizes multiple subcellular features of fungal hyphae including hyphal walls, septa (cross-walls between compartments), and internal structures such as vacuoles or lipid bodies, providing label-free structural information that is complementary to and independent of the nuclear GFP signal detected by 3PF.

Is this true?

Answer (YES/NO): NO